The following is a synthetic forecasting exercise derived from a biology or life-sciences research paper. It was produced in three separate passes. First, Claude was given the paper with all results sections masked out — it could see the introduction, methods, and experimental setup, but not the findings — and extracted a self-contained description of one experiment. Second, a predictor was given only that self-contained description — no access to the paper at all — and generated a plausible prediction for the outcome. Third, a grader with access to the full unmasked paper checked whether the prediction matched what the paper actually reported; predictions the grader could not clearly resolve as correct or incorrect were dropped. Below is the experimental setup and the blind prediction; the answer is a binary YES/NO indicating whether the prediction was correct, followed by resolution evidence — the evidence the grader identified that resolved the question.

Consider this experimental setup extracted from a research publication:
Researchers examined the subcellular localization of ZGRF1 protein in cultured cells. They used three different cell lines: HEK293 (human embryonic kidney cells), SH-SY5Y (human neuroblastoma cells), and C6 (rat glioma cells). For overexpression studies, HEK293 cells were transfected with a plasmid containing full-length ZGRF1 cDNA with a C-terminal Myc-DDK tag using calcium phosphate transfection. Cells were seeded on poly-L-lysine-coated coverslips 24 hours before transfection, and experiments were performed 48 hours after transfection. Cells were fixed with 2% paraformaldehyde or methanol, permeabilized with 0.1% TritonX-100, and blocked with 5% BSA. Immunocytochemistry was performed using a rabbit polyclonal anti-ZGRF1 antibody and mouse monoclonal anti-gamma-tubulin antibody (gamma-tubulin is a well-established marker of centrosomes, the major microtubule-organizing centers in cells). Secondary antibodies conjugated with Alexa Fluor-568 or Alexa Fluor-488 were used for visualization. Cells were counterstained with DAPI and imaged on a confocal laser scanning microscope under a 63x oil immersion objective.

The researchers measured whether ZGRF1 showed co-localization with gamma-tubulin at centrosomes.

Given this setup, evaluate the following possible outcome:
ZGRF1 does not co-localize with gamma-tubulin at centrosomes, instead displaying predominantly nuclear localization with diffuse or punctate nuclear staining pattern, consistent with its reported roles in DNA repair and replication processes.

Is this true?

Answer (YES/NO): NO